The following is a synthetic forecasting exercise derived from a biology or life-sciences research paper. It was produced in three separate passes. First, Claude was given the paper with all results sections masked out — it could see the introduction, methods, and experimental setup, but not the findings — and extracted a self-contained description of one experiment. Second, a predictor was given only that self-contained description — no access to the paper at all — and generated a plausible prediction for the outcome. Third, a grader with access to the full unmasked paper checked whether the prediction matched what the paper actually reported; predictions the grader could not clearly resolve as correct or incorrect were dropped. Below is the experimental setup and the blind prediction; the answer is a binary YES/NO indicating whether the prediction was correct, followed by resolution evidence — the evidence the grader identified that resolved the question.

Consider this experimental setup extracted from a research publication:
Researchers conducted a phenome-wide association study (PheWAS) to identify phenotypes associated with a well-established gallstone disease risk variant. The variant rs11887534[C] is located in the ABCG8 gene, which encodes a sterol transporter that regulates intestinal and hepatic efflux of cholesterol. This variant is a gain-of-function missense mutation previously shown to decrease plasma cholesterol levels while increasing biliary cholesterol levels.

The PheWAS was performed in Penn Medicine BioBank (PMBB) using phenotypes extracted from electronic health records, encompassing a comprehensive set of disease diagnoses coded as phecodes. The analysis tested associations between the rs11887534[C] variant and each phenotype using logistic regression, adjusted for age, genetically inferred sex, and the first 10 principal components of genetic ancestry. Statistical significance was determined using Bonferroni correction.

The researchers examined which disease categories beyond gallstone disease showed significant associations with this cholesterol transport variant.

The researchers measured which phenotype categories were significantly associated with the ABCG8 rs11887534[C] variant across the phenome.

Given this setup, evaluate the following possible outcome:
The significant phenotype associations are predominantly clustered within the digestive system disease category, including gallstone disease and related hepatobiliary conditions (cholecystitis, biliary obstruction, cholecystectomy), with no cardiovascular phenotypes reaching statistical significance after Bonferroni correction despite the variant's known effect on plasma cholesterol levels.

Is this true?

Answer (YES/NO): NO